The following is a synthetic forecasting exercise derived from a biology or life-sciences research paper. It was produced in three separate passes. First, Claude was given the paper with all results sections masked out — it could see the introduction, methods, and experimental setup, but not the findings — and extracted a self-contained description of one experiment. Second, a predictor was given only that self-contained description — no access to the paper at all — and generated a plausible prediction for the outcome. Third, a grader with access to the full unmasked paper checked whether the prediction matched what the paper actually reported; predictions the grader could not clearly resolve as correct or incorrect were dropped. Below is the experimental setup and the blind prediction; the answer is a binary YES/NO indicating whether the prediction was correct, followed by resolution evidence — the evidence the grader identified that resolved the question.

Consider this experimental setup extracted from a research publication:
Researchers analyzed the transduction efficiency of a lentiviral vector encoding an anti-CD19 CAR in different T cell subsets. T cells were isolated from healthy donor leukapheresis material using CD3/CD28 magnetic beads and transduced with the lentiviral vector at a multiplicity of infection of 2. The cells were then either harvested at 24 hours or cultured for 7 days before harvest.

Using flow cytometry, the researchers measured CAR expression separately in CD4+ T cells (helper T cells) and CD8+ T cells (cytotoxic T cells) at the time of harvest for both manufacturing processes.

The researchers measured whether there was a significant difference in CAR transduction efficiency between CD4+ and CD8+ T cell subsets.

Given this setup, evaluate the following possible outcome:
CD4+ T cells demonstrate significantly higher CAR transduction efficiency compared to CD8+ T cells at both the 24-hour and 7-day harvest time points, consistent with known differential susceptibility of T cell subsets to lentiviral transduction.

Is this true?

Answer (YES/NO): NO